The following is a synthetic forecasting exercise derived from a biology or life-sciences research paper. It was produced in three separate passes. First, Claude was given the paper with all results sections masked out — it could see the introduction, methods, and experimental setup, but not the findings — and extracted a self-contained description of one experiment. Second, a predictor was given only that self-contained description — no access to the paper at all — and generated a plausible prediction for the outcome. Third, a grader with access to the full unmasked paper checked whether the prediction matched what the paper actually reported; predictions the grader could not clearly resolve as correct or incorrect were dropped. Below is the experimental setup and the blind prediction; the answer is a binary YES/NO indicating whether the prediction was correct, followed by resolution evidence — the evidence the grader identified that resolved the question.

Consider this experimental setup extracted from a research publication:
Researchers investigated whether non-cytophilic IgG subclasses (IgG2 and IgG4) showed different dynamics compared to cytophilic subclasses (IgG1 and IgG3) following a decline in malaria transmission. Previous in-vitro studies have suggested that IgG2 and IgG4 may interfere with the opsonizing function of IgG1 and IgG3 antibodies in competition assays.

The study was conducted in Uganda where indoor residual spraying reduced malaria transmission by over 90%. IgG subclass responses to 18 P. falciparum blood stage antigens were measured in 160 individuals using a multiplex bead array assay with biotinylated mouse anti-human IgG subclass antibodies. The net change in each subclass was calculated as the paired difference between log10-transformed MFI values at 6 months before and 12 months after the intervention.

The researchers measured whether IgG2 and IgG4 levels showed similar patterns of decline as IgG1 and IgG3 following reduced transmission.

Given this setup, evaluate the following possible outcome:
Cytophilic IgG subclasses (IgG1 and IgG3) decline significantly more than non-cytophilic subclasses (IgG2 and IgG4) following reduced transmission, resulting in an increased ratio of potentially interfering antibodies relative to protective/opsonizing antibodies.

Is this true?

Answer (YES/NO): NO